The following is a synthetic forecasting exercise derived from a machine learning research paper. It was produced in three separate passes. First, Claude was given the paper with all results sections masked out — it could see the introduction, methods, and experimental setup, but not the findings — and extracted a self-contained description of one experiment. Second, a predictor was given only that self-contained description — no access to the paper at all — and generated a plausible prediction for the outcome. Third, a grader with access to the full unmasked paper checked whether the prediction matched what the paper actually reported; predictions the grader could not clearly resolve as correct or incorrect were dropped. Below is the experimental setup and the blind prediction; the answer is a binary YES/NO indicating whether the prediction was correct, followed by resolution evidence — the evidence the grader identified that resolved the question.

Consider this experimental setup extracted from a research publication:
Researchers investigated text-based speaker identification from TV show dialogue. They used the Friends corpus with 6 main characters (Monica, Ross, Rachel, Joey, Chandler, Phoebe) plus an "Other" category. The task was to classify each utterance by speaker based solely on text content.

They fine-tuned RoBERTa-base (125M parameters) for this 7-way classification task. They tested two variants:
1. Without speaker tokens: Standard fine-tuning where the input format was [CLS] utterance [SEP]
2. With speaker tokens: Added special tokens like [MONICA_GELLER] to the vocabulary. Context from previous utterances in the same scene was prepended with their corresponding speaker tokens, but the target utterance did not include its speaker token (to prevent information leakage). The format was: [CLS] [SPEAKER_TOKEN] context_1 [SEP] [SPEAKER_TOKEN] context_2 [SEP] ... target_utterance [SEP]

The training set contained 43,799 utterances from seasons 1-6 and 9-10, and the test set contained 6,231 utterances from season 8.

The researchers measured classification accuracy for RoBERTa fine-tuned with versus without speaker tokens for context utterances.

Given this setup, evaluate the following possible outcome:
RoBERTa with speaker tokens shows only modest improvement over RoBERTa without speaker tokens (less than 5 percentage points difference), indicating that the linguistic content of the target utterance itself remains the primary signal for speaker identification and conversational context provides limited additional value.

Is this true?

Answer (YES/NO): NO